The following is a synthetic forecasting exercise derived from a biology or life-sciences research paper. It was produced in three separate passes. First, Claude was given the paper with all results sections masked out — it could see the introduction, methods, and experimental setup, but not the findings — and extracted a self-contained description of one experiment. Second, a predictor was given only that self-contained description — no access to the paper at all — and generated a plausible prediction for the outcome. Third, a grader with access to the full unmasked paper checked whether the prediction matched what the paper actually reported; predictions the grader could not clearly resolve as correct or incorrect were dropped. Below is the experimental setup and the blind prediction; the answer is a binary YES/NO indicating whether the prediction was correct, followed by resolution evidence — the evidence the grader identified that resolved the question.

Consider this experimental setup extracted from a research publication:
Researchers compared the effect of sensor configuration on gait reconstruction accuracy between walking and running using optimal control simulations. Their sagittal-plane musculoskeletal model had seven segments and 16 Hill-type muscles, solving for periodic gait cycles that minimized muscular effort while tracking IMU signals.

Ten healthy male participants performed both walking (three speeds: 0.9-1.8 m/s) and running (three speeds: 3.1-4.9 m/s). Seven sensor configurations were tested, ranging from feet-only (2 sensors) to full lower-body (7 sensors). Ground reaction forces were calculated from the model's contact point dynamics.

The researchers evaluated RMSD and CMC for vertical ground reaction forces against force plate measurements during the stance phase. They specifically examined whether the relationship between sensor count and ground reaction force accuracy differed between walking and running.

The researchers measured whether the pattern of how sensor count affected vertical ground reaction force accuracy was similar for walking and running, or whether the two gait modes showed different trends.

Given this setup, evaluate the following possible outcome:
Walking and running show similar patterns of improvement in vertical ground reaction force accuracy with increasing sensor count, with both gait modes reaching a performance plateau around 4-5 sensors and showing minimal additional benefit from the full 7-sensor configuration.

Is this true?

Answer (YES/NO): NO